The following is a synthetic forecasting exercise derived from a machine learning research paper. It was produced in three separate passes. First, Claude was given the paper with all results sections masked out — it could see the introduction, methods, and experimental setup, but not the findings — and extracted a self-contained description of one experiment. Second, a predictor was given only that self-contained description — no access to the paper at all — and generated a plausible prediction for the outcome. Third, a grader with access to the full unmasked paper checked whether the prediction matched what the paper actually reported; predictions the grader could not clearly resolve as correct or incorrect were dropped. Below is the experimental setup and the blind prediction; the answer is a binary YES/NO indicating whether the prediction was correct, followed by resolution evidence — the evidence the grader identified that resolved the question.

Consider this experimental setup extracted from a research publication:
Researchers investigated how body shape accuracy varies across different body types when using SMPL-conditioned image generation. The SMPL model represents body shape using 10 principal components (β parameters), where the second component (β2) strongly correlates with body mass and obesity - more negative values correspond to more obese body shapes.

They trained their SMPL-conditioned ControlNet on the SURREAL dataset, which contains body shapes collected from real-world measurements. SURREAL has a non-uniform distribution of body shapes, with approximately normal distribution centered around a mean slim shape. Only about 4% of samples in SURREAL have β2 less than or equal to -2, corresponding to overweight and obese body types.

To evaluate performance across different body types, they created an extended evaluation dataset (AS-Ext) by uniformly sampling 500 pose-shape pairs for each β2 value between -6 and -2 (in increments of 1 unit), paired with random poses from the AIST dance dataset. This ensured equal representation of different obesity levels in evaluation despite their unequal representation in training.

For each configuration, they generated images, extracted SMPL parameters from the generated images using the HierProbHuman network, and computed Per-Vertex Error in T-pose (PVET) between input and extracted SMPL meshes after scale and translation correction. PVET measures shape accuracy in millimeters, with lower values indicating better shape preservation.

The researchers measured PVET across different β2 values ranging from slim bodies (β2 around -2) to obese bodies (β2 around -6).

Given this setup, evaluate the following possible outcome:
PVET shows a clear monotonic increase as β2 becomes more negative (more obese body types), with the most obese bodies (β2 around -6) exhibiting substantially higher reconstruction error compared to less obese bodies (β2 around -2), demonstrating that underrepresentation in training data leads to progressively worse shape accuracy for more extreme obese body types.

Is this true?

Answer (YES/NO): NO